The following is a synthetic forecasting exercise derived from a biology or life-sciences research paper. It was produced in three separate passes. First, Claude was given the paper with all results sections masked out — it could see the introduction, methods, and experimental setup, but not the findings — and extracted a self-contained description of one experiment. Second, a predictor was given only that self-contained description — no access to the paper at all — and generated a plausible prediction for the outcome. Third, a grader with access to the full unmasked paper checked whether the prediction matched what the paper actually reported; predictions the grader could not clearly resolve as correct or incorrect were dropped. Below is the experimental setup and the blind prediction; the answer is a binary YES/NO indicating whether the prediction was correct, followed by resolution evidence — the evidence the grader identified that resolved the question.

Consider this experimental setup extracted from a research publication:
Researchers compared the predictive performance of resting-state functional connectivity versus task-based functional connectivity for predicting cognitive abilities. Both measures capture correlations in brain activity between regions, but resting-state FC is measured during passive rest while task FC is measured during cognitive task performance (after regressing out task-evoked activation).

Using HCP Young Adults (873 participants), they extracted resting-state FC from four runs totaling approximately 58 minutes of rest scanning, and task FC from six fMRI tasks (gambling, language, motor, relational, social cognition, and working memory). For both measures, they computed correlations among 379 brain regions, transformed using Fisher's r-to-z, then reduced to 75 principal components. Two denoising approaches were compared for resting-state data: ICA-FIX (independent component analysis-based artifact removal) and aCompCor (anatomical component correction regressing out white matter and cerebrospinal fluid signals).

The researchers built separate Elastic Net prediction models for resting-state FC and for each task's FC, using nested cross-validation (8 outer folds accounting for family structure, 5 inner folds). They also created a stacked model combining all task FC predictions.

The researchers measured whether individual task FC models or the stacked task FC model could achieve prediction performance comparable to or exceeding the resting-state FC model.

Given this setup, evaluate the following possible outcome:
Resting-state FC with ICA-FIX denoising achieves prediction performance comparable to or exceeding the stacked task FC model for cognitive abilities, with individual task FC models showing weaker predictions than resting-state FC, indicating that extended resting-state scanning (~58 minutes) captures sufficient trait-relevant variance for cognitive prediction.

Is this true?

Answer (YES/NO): NO